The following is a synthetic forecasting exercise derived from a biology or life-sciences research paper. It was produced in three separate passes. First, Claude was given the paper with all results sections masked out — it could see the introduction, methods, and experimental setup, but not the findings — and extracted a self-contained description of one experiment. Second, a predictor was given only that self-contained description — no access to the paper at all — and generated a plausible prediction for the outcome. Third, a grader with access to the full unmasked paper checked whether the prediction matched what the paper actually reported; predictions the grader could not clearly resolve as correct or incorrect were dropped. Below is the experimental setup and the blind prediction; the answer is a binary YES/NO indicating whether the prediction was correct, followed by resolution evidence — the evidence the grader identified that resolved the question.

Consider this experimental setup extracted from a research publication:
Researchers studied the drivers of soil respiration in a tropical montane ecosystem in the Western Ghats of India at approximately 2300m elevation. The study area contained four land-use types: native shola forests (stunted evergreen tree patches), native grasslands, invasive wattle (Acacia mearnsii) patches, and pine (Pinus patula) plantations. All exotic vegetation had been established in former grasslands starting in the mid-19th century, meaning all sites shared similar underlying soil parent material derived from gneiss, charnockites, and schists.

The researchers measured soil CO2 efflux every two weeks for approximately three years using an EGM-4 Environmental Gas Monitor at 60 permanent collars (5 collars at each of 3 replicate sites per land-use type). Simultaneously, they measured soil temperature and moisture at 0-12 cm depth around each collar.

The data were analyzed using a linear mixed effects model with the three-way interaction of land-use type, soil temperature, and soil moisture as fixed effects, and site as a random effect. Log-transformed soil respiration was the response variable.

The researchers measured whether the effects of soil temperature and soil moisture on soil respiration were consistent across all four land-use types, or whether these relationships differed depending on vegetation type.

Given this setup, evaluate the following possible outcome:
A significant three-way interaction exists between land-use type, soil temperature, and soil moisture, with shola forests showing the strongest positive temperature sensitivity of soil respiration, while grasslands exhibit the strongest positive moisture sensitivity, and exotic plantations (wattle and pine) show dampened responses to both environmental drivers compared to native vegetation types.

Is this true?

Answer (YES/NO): NO